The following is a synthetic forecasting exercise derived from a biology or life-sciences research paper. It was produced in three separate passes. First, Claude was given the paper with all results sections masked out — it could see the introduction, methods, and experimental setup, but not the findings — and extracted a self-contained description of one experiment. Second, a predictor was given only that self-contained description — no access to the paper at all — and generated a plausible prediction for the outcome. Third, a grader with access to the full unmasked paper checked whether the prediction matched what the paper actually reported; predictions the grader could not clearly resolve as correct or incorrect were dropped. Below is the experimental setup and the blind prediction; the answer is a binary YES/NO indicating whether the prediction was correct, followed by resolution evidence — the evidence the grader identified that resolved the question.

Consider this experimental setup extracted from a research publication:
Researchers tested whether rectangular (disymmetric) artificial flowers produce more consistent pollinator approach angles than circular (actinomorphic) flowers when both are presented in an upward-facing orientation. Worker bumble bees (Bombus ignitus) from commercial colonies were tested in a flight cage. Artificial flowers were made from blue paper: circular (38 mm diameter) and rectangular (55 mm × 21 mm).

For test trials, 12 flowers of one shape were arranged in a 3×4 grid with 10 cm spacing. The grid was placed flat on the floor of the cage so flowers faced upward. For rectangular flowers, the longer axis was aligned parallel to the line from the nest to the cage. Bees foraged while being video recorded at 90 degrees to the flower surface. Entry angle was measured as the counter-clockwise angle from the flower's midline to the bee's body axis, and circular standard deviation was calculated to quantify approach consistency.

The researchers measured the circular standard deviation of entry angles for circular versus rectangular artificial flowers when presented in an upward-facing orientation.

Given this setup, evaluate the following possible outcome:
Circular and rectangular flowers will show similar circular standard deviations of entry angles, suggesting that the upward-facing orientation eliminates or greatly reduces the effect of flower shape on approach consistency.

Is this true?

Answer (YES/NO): YES